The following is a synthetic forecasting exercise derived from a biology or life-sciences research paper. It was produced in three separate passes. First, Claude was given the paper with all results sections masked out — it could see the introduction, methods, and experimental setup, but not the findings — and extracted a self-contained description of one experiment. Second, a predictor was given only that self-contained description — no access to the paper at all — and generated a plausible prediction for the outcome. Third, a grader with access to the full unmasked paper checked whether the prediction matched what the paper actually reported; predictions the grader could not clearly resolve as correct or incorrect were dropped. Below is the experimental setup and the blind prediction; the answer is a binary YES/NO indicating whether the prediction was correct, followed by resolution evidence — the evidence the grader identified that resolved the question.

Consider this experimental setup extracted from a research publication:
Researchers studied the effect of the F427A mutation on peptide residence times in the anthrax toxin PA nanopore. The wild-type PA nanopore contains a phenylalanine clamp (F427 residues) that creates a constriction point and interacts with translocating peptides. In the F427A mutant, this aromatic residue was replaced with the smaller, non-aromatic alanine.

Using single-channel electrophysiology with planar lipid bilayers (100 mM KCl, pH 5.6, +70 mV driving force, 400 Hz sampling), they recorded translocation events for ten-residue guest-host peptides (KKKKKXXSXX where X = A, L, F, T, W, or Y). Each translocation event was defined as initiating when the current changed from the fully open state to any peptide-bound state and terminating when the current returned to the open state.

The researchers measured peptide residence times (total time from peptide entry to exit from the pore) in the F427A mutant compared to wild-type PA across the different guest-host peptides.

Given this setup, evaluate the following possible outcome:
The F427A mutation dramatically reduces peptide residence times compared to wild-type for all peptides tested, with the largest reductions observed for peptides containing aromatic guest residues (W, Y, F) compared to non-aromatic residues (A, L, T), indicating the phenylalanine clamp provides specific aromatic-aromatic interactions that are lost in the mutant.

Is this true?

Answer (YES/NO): YES